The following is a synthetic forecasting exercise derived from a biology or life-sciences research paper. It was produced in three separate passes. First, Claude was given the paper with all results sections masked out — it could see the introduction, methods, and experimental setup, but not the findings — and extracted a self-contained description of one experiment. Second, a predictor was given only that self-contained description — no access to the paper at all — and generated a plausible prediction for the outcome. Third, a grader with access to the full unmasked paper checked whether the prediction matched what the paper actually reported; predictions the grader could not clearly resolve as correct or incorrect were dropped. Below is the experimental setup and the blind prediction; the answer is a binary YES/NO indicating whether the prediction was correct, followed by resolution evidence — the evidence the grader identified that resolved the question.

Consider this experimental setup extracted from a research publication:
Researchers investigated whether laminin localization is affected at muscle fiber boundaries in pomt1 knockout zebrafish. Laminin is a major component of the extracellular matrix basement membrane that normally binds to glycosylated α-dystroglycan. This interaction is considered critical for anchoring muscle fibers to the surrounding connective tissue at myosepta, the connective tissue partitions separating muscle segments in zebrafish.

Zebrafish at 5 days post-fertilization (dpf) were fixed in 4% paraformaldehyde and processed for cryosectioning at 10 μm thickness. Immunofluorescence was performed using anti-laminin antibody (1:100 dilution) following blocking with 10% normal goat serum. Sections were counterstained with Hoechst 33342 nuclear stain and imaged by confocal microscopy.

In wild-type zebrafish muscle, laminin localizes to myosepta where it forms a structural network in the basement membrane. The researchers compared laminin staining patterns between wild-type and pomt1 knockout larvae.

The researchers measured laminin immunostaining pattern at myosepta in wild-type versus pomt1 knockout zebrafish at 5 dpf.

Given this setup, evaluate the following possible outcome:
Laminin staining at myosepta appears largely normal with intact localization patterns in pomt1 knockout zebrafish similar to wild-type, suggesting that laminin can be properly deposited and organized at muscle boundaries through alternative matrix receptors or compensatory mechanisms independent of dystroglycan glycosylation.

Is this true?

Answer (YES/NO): YES